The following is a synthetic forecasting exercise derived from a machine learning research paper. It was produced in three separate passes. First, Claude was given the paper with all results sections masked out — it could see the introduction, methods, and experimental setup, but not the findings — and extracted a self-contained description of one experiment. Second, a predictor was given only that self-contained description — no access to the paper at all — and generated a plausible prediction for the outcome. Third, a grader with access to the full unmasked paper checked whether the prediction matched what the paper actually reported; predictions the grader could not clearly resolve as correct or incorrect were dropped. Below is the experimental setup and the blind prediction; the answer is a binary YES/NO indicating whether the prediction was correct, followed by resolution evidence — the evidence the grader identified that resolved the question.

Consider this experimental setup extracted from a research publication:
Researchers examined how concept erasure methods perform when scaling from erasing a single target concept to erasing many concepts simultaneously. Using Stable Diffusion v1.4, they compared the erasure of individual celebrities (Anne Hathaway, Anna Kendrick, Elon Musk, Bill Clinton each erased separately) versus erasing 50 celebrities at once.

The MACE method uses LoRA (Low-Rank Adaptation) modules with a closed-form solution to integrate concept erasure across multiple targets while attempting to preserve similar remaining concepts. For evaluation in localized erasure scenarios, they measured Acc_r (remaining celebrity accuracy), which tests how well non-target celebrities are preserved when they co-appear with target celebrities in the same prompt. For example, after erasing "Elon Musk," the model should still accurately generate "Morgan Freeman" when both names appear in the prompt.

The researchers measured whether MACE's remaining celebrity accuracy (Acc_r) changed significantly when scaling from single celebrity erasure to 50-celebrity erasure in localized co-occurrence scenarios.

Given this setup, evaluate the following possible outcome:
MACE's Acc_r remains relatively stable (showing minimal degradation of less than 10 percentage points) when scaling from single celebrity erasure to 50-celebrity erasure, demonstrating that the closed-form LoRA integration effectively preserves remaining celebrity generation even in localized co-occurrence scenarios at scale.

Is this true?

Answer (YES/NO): NO